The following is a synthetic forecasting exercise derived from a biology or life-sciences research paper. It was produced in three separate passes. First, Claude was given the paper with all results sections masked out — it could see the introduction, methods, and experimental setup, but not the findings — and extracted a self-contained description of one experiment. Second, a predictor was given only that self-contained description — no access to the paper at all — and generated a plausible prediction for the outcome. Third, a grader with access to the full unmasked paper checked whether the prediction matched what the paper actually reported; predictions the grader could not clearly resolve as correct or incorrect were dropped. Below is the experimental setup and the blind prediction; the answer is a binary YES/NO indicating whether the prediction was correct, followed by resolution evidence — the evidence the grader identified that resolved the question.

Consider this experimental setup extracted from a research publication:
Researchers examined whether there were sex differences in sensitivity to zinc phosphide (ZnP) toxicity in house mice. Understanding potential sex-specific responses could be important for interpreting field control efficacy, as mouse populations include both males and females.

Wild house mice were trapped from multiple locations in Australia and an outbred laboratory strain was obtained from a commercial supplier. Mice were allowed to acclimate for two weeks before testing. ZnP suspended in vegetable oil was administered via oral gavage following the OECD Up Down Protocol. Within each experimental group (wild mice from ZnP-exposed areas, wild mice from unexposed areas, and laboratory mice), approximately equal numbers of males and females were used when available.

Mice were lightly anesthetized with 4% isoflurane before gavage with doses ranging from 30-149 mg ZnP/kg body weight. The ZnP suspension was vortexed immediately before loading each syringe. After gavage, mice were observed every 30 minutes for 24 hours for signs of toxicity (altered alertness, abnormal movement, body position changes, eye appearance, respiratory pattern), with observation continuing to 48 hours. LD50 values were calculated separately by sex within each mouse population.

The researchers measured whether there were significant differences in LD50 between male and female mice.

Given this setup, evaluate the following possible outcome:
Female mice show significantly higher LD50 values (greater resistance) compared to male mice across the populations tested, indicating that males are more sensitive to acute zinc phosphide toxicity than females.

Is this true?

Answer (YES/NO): NO